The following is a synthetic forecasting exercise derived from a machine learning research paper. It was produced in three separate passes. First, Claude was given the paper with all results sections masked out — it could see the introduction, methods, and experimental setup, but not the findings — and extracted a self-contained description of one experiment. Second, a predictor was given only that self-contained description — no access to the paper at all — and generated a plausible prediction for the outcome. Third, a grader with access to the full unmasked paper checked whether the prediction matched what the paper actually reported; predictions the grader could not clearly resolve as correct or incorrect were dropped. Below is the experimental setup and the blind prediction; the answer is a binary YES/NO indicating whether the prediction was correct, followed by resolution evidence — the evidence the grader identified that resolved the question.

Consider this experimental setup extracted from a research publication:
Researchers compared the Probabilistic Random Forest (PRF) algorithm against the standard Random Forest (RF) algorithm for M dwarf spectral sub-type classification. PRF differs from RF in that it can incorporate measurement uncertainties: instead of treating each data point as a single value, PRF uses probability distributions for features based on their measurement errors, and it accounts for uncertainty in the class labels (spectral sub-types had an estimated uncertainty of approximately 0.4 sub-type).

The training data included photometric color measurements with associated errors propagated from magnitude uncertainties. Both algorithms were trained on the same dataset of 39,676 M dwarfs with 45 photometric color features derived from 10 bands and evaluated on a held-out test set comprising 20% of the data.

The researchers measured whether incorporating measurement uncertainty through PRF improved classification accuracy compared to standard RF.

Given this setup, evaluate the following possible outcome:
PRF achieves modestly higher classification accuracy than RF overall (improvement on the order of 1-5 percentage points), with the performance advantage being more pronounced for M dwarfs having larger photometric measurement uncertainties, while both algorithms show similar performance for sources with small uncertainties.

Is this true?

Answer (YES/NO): NO